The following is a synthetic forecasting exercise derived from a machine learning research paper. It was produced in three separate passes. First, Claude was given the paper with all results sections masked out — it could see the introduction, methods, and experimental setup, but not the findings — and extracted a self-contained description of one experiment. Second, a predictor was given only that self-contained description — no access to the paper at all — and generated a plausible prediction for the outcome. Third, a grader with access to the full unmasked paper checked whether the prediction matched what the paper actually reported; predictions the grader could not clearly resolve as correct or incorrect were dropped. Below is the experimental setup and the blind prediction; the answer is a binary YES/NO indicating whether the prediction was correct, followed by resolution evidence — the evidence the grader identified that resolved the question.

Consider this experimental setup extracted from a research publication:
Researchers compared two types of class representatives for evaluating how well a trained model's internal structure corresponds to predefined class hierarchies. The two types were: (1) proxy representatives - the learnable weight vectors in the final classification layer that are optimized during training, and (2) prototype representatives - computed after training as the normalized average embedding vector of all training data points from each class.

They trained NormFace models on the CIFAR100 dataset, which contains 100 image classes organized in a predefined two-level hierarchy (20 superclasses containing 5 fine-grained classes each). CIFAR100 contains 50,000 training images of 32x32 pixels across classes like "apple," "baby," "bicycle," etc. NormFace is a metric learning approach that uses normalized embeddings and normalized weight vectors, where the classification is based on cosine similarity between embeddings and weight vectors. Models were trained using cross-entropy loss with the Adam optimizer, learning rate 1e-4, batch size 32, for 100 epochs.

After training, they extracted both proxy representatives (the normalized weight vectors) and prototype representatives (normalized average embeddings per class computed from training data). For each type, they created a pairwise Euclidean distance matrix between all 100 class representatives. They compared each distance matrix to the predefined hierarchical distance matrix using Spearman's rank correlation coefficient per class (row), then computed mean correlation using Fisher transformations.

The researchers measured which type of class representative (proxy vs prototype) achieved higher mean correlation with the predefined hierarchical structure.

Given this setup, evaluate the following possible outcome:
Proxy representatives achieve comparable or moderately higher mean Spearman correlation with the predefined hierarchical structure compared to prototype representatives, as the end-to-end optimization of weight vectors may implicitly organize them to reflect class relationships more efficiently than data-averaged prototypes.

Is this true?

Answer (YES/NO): NO